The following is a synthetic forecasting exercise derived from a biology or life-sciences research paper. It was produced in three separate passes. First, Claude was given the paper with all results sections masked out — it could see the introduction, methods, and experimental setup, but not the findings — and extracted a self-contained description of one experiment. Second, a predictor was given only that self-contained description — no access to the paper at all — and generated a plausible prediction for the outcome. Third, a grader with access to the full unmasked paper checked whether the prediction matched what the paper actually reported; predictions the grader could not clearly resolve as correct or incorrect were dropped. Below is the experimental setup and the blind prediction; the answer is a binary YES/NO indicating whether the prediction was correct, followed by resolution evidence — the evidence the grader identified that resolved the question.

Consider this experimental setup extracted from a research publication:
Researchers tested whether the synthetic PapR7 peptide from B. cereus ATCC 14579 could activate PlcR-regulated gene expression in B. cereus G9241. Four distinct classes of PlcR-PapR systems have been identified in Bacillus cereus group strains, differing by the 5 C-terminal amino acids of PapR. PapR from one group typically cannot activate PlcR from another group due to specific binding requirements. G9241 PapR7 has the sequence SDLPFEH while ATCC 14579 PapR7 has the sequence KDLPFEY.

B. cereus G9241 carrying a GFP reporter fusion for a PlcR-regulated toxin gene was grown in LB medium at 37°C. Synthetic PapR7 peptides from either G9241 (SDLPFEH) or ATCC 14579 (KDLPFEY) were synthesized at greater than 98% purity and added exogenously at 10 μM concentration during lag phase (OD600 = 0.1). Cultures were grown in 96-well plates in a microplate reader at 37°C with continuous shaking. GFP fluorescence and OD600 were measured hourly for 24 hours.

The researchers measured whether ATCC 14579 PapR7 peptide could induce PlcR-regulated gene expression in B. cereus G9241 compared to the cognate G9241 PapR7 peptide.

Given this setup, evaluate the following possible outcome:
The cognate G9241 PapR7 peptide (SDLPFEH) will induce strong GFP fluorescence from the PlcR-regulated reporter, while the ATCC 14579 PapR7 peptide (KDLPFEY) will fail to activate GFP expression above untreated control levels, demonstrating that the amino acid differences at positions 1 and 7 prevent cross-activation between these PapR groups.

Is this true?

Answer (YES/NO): NO